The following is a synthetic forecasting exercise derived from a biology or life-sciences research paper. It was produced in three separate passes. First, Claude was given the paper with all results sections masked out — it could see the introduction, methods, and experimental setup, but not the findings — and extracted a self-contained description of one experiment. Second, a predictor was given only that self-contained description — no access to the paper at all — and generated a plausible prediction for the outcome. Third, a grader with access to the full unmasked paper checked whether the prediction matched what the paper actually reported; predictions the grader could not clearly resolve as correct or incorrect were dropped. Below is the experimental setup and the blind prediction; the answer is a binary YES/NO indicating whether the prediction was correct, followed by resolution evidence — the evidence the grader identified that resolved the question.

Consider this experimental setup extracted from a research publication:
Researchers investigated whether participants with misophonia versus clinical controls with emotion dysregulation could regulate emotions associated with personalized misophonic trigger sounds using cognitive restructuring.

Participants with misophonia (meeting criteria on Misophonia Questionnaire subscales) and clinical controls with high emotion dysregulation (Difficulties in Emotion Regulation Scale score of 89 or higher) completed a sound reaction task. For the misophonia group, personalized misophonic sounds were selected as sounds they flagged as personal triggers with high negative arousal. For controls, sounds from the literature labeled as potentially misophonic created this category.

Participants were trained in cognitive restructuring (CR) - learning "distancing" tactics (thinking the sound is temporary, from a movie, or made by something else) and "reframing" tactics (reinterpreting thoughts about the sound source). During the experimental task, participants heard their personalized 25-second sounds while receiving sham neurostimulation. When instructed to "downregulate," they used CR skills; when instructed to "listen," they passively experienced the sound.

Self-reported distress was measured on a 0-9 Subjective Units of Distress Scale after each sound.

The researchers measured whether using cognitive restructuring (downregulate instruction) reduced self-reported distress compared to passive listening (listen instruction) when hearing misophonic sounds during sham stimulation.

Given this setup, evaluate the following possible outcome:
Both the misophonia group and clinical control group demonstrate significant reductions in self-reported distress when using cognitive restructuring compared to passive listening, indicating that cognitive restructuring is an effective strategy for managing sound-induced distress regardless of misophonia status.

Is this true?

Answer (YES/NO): YES